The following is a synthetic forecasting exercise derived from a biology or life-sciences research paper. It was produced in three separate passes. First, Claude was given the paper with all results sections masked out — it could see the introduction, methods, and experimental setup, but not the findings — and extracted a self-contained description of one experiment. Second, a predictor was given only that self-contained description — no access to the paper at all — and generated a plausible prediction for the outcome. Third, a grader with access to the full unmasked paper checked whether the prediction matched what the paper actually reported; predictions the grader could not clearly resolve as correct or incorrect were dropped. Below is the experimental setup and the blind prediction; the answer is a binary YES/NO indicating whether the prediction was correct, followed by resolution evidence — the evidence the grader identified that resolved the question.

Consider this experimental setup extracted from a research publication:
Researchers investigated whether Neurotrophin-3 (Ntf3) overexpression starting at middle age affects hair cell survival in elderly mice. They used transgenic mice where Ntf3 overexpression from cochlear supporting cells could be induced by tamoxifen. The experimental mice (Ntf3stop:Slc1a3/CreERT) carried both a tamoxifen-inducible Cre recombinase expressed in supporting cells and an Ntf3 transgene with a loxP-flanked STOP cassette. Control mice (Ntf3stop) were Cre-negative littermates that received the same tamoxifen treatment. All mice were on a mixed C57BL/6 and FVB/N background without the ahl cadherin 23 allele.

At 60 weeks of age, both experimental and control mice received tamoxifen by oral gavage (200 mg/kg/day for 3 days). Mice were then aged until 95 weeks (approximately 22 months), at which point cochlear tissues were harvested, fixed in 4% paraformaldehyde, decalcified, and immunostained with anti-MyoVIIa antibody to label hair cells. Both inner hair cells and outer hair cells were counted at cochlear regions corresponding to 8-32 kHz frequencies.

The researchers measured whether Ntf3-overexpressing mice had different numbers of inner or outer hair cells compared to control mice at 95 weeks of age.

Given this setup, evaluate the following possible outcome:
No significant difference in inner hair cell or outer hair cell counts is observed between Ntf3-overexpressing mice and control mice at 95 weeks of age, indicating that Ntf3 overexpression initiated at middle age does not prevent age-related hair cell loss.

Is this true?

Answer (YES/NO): YES